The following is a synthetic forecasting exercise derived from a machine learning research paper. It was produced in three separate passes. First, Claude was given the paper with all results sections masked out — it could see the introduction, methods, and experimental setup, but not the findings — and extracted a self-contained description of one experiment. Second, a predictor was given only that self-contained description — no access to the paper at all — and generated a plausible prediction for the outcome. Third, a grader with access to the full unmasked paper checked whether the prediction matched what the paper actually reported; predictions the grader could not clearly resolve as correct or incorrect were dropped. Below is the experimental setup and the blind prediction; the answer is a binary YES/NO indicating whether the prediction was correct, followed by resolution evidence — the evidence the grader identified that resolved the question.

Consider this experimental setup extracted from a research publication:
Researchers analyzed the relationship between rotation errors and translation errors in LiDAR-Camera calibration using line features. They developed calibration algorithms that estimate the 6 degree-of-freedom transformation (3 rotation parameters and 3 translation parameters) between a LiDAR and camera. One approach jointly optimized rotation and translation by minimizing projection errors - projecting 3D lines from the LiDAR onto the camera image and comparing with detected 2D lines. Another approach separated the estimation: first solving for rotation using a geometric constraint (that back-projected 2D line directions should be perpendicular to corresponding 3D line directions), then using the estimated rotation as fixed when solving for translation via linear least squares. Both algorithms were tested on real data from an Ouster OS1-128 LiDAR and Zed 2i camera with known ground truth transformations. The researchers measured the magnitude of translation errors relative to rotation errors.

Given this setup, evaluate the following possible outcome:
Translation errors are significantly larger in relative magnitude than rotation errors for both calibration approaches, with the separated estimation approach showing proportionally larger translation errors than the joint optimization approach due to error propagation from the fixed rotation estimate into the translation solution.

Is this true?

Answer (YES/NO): NO